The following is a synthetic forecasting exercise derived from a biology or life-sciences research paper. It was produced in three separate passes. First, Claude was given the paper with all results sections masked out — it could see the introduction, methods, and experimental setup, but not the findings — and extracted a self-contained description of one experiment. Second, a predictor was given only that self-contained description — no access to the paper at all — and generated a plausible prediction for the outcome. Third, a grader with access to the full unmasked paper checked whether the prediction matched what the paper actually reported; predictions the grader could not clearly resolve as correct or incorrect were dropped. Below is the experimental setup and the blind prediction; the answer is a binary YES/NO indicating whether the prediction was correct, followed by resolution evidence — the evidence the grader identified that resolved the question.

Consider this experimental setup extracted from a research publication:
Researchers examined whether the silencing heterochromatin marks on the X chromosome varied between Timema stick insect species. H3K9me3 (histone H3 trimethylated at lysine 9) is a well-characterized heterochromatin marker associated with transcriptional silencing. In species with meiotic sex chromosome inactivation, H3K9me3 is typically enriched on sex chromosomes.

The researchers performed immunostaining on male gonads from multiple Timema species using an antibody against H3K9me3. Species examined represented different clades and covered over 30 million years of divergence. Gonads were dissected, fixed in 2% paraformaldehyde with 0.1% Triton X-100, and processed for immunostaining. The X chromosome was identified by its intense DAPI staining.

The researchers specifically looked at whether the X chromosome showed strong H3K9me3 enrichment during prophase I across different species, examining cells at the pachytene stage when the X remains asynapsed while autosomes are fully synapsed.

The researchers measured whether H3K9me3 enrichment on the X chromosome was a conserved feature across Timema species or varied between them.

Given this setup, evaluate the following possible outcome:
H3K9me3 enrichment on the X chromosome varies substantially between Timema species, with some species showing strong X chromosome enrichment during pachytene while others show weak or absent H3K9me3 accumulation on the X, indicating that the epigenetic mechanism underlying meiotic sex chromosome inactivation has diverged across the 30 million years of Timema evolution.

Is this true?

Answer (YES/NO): NO